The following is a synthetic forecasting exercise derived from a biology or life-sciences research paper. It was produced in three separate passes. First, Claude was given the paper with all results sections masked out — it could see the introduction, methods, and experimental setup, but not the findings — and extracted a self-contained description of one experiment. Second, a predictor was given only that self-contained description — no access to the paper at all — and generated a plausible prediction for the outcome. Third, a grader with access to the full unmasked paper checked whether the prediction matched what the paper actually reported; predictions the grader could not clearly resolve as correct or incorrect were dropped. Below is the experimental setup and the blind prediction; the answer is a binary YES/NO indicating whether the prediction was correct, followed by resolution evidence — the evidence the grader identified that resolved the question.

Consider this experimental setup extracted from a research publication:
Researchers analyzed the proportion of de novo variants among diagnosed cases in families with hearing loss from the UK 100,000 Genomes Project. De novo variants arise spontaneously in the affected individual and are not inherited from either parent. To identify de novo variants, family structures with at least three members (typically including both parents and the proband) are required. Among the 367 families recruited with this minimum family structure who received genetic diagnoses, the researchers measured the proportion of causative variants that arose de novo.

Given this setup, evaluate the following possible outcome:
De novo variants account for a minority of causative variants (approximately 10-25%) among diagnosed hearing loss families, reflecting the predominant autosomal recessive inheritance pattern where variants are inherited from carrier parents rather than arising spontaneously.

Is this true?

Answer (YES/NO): NO